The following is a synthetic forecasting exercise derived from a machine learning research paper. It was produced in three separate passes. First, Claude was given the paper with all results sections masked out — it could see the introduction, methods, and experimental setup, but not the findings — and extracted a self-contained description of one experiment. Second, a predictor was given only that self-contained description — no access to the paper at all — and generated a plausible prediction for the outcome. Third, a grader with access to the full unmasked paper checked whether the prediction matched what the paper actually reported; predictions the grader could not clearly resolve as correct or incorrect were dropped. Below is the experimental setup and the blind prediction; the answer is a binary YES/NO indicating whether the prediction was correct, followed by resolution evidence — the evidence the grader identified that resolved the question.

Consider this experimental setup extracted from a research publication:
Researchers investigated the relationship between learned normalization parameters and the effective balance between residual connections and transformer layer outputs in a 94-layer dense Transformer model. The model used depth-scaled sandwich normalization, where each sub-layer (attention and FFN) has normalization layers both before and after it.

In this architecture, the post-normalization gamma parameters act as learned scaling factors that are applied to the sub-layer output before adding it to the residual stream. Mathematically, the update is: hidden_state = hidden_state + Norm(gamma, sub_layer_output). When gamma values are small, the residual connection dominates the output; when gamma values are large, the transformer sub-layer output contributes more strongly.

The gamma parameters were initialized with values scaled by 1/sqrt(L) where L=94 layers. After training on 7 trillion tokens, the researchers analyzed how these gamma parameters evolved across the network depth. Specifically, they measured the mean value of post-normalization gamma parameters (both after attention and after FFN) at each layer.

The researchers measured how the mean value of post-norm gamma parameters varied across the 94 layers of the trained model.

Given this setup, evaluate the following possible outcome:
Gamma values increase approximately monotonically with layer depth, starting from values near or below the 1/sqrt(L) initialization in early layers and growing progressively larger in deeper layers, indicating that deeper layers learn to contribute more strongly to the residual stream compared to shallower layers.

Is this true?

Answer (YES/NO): YES